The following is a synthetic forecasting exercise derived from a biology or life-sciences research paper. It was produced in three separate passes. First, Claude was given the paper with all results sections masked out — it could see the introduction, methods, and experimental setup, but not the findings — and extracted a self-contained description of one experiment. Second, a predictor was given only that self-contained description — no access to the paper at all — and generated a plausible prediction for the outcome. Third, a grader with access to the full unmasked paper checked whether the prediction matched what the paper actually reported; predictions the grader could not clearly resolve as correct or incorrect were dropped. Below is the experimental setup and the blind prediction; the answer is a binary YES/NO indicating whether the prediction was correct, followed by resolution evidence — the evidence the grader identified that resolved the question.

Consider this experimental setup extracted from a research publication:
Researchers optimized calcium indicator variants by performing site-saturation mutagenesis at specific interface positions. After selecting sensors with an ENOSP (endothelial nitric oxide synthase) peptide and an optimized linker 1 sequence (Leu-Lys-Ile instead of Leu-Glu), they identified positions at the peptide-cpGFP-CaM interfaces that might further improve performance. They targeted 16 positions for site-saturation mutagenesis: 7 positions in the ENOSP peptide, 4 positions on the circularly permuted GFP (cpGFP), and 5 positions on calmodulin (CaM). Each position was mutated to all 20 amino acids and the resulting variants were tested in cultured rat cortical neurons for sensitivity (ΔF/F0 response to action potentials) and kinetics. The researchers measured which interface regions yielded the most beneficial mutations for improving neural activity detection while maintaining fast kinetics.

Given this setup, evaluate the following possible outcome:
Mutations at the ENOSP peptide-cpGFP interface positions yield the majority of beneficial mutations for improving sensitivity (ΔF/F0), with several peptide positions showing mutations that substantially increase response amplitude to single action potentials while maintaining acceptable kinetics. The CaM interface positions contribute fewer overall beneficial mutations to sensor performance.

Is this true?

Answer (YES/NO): NO